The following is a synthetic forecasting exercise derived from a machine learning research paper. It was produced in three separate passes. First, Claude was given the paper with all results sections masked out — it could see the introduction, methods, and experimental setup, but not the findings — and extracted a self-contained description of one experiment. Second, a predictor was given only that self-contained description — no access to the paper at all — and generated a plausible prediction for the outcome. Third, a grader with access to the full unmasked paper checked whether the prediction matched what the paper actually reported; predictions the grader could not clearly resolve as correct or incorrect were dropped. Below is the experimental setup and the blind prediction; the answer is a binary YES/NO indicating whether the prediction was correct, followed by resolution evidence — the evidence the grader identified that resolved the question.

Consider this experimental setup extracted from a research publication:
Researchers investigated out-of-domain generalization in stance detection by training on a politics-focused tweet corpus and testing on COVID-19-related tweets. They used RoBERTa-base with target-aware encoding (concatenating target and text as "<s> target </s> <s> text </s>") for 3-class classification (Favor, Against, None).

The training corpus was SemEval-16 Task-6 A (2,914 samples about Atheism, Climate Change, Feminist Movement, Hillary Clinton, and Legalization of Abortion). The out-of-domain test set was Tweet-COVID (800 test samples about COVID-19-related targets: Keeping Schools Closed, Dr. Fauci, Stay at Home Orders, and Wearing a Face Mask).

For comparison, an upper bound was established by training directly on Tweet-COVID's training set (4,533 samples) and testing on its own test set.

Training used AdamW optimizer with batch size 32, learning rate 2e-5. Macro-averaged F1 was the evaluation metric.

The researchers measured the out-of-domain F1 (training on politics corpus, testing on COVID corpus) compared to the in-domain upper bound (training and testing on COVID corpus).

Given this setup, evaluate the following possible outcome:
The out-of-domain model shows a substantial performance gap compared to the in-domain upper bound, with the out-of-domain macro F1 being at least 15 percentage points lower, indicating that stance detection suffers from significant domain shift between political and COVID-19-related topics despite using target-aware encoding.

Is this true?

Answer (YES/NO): YES